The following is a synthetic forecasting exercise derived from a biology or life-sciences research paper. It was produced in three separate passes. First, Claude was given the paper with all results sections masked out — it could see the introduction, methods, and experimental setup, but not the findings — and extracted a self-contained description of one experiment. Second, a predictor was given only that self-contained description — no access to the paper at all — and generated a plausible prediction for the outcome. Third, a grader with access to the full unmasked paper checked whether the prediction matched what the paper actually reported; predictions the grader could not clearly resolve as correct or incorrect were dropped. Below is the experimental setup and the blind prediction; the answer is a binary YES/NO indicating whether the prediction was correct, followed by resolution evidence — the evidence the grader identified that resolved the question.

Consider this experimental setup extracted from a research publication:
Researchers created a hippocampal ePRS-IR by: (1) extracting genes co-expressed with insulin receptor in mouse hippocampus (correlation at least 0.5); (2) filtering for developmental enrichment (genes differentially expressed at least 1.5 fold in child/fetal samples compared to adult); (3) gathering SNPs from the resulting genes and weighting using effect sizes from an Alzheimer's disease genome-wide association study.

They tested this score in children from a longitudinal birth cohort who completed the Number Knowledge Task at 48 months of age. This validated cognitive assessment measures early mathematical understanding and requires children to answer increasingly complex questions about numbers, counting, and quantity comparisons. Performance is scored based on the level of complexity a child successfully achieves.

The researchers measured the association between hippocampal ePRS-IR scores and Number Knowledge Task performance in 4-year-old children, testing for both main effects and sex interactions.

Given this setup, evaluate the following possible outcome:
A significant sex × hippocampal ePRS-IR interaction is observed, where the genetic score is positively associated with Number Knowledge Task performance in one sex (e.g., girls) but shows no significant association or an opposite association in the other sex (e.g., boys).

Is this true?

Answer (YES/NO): NO